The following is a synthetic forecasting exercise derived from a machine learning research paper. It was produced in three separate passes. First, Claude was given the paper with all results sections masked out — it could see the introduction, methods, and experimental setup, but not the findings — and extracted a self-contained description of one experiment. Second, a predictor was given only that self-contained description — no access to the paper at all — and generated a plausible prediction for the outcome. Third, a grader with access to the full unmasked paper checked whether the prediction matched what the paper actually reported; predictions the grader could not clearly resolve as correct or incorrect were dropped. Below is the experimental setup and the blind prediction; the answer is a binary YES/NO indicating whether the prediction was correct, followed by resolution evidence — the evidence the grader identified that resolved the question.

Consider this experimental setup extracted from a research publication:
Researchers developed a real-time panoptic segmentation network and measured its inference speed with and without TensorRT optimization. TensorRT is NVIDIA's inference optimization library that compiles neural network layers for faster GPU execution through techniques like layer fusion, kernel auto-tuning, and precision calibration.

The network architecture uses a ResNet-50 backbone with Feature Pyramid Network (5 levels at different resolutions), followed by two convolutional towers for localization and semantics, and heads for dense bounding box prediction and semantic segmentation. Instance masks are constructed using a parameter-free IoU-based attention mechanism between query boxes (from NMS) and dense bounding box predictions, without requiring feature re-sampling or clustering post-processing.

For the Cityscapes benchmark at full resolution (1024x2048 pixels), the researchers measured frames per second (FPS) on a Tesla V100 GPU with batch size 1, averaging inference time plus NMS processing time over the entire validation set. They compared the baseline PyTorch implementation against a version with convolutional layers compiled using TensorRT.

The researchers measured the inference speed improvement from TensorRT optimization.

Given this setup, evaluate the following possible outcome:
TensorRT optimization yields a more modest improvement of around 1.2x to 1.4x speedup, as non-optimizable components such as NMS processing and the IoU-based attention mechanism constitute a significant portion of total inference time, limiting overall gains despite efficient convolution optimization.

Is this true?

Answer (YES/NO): NO